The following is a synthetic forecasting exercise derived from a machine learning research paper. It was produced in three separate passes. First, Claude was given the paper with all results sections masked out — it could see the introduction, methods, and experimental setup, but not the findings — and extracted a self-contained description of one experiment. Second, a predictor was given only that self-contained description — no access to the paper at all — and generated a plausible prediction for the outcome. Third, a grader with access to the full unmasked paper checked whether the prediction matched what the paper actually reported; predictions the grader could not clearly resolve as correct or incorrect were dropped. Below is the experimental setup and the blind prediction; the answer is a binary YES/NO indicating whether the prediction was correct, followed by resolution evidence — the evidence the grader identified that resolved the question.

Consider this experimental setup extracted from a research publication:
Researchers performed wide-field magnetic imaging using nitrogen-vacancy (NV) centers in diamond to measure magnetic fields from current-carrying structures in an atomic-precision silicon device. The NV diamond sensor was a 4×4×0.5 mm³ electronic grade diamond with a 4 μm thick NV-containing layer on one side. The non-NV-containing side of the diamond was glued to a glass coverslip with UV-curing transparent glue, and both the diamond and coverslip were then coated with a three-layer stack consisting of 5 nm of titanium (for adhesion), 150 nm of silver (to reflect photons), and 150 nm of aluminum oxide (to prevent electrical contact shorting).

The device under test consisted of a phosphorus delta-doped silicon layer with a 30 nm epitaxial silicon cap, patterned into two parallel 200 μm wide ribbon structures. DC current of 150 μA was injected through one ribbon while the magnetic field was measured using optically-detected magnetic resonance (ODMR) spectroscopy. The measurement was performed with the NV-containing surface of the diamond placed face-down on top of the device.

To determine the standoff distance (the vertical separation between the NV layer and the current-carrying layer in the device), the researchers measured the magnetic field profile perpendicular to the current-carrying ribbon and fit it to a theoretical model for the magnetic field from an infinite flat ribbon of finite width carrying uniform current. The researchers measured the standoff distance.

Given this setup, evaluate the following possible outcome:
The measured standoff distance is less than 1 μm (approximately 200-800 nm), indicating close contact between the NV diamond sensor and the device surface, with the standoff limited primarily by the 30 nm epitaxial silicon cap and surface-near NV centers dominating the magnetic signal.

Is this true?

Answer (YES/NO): NO